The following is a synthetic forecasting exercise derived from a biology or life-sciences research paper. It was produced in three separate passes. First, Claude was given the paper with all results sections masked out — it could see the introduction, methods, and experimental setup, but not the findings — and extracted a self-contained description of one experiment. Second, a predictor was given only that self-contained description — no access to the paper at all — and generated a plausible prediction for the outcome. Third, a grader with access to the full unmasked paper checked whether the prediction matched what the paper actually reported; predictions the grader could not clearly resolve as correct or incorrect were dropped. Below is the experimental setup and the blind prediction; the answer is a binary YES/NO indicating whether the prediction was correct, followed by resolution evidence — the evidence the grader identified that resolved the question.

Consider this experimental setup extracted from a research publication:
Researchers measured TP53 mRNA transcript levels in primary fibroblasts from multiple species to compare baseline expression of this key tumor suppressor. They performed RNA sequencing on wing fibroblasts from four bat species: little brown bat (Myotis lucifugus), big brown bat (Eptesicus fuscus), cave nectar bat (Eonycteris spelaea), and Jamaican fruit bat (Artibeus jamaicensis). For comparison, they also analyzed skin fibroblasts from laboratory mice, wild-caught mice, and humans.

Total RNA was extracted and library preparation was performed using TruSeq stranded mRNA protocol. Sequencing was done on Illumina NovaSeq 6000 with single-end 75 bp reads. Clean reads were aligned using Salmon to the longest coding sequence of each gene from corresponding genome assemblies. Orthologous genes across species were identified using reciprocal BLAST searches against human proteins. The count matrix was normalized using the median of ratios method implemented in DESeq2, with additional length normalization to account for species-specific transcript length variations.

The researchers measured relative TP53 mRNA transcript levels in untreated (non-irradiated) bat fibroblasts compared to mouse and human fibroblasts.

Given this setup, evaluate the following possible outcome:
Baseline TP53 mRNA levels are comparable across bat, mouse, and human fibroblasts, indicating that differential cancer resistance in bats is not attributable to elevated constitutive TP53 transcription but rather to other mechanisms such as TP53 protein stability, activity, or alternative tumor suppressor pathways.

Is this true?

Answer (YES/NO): NO